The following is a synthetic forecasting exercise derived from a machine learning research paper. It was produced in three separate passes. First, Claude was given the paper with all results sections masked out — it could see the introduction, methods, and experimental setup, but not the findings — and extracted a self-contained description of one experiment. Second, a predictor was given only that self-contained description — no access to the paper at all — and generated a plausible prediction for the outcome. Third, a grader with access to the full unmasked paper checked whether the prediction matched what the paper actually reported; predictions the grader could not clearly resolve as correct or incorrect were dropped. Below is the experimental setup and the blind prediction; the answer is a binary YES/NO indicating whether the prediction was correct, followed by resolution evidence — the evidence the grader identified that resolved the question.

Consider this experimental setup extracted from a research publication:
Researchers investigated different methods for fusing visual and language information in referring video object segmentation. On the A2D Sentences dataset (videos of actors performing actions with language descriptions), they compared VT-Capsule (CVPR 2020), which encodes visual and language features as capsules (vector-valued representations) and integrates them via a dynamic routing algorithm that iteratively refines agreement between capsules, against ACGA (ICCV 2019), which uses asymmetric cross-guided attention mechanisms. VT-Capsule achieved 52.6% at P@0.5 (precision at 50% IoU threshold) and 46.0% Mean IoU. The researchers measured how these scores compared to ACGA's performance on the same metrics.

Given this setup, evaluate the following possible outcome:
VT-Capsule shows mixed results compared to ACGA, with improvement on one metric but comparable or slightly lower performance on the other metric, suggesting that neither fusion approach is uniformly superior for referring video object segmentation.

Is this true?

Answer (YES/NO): NO